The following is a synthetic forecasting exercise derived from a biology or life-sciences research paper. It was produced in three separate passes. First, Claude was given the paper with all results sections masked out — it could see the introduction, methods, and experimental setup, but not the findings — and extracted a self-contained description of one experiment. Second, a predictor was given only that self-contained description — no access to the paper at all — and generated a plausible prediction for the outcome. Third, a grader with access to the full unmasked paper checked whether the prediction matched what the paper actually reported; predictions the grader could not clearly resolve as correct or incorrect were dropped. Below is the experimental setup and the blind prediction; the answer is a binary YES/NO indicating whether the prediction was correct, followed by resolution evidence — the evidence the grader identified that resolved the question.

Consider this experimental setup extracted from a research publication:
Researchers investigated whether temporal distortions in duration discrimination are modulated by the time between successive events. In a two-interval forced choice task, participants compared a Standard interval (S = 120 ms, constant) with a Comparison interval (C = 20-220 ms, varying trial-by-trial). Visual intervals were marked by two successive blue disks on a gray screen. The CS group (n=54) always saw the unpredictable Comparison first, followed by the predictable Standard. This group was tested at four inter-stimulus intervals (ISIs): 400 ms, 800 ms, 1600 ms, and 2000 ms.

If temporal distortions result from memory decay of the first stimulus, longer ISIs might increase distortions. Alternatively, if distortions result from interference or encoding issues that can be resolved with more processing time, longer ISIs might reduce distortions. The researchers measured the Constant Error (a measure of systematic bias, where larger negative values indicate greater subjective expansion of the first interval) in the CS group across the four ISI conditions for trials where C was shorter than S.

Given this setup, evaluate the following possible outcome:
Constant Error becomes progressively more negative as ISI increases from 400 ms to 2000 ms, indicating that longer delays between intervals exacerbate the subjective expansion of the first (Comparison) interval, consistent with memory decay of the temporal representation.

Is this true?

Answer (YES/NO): NO